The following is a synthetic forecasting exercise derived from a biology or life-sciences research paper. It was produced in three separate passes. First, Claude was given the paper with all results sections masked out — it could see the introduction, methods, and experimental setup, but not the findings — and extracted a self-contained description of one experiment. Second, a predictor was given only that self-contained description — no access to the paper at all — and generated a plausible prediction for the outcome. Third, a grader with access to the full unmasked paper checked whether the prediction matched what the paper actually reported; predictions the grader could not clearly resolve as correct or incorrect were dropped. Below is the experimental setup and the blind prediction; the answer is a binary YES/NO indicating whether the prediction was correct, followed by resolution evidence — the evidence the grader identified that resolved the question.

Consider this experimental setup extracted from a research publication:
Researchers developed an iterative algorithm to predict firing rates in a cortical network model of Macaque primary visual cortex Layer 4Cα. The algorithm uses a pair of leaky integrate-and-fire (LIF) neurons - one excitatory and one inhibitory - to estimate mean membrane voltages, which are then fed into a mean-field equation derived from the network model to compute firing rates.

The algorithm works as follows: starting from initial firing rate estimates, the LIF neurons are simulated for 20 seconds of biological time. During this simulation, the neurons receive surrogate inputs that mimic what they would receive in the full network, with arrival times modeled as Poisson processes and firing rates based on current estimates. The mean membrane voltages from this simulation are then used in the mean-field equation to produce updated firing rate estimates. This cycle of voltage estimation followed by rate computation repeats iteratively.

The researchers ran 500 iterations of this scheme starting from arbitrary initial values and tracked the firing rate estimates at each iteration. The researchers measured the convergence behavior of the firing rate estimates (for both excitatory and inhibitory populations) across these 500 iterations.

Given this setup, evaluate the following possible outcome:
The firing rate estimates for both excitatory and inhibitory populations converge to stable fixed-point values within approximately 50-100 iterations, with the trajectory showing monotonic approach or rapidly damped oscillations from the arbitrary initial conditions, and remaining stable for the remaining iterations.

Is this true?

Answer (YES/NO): NO